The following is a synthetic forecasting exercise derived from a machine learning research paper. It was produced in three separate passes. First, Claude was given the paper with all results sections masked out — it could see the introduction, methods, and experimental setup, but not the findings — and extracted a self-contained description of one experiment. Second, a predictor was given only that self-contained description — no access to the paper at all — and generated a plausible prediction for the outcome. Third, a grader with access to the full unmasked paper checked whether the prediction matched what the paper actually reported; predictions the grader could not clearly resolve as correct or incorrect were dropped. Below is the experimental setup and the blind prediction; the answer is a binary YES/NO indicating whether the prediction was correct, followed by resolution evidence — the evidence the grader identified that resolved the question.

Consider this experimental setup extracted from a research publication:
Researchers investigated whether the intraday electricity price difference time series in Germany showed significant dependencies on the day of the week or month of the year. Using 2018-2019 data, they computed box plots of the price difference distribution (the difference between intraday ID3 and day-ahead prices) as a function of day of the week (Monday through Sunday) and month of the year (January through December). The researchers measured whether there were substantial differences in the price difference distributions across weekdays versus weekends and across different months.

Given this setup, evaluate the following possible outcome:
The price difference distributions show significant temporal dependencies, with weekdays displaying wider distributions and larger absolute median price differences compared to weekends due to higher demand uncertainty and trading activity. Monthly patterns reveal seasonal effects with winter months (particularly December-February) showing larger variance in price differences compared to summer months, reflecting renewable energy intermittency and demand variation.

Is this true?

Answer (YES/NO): NO